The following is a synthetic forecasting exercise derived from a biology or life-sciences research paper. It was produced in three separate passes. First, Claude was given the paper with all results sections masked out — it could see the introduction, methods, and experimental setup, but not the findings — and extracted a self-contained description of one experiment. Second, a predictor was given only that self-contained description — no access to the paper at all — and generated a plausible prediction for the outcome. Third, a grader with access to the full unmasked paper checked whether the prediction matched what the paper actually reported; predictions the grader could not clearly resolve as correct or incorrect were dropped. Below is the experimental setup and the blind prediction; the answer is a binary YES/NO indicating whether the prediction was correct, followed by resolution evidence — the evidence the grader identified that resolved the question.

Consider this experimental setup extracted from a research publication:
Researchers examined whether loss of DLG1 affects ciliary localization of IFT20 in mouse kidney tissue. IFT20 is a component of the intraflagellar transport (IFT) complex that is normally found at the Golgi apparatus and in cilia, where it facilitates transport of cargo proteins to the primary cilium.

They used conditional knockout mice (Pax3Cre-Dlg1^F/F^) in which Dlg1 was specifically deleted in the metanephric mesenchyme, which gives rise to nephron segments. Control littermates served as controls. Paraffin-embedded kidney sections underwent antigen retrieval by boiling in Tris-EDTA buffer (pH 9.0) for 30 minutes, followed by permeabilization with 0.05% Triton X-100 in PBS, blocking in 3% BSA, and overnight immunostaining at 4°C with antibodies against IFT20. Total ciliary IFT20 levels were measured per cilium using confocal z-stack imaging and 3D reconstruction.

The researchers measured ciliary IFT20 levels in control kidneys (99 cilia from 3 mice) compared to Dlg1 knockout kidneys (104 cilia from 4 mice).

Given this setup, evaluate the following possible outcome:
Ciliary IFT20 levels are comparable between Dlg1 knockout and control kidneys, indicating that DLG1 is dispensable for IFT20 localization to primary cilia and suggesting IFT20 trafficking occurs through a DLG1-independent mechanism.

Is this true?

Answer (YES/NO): NO